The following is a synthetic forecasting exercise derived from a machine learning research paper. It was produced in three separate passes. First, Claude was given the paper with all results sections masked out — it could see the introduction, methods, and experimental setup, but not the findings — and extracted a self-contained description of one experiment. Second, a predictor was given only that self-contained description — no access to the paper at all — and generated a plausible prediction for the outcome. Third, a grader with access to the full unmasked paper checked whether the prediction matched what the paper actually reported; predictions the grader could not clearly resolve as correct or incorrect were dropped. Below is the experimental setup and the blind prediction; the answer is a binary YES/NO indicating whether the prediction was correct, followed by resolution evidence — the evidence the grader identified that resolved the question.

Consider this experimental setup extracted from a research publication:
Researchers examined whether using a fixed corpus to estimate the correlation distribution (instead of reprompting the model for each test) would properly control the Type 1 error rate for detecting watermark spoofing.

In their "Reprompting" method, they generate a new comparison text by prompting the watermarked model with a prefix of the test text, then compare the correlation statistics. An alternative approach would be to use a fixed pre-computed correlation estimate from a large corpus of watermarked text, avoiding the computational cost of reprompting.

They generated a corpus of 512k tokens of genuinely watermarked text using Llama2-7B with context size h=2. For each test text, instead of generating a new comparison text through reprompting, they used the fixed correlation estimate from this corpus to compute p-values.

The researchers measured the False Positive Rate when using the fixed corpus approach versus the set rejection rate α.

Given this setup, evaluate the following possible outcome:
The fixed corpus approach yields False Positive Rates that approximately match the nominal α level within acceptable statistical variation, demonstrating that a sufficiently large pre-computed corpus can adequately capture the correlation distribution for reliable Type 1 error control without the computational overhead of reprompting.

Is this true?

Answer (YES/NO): NO